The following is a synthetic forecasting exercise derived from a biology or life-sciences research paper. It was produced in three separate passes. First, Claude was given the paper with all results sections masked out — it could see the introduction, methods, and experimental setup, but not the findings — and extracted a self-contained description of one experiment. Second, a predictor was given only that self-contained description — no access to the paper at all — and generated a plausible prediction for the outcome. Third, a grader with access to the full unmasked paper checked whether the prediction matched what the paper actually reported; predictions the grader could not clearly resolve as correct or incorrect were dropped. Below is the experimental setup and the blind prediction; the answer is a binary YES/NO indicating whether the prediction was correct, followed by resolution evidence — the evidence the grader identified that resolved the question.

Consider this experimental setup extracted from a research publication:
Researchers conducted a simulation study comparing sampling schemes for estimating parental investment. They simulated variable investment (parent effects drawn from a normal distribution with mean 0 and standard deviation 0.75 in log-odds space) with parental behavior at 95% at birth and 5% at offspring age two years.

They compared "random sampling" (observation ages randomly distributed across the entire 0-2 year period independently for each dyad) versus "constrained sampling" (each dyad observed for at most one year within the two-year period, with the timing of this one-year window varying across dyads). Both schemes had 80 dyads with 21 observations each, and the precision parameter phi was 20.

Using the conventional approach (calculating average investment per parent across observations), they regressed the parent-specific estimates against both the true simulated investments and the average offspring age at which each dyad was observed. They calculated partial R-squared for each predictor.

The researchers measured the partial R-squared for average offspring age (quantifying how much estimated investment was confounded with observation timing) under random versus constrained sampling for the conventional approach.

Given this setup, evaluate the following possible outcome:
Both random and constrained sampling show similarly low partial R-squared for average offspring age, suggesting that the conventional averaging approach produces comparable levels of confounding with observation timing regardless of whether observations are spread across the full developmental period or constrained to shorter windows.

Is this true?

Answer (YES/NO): NO